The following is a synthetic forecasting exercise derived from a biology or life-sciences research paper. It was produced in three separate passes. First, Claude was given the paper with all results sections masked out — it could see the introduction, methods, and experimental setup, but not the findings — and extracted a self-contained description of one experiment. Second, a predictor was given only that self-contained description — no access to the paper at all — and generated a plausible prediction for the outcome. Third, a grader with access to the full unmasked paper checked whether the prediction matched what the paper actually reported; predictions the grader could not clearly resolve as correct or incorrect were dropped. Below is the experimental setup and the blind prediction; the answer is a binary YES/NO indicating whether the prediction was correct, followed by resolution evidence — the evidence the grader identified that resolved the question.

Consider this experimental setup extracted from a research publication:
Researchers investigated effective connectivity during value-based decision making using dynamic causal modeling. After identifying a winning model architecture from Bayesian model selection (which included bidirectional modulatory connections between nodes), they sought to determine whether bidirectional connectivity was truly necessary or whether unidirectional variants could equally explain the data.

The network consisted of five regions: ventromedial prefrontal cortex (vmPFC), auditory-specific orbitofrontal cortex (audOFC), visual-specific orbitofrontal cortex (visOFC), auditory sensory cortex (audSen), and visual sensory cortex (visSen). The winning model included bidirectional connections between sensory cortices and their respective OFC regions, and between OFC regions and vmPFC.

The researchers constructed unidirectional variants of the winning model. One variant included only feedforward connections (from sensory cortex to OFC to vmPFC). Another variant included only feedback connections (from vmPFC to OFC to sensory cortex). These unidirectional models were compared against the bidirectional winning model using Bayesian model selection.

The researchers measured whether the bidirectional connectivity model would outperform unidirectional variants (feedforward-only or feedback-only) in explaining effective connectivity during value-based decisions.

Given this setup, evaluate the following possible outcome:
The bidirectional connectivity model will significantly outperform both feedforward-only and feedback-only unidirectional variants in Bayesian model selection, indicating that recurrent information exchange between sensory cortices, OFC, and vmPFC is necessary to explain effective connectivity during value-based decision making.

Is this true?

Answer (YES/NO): YES